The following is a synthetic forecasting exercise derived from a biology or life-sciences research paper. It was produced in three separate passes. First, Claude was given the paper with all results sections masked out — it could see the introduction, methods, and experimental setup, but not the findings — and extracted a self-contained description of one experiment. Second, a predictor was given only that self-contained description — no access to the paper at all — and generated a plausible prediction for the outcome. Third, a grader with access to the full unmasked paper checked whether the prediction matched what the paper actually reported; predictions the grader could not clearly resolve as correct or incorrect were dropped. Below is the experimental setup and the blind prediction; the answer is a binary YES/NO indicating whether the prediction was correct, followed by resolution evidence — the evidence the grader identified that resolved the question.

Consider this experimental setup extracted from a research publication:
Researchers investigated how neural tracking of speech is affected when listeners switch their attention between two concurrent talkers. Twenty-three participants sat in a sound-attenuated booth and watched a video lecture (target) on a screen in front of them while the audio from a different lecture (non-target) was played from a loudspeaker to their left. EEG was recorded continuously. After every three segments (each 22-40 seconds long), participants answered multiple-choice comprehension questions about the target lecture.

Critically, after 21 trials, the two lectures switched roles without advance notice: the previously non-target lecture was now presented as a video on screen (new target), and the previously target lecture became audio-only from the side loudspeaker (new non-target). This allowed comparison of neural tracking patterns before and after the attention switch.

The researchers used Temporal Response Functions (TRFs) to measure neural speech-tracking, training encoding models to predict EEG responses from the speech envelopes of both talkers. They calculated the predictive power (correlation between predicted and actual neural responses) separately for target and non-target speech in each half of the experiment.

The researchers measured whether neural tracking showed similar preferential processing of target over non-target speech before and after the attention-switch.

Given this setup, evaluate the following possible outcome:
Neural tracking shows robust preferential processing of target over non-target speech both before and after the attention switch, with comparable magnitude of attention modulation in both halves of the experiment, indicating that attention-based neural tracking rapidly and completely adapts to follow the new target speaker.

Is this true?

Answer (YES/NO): YES